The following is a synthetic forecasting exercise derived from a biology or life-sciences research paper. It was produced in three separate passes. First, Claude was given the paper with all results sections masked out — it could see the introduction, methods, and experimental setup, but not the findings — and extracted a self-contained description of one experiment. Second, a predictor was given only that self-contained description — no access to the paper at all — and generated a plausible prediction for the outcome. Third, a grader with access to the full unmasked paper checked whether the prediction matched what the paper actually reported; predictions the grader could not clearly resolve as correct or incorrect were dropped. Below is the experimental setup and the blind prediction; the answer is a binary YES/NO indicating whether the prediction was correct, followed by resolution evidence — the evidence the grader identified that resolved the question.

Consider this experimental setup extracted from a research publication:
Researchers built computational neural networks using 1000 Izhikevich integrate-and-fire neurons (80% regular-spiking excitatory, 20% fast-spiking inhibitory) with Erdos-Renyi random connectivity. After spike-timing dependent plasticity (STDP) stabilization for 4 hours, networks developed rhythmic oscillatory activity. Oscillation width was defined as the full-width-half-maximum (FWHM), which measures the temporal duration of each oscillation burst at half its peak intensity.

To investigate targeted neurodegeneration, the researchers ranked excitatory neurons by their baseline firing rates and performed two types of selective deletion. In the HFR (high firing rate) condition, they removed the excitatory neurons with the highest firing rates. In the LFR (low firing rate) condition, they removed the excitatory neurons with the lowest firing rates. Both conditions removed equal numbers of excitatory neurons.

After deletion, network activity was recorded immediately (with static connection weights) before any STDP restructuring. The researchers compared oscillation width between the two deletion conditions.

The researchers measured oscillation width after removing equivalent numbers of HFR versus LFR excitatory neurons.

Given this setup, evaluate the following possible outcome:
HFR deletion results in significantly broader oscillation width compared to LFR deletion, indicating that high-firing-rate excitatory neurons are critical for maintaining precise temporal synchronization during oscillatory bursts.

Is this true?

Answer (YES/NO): YES